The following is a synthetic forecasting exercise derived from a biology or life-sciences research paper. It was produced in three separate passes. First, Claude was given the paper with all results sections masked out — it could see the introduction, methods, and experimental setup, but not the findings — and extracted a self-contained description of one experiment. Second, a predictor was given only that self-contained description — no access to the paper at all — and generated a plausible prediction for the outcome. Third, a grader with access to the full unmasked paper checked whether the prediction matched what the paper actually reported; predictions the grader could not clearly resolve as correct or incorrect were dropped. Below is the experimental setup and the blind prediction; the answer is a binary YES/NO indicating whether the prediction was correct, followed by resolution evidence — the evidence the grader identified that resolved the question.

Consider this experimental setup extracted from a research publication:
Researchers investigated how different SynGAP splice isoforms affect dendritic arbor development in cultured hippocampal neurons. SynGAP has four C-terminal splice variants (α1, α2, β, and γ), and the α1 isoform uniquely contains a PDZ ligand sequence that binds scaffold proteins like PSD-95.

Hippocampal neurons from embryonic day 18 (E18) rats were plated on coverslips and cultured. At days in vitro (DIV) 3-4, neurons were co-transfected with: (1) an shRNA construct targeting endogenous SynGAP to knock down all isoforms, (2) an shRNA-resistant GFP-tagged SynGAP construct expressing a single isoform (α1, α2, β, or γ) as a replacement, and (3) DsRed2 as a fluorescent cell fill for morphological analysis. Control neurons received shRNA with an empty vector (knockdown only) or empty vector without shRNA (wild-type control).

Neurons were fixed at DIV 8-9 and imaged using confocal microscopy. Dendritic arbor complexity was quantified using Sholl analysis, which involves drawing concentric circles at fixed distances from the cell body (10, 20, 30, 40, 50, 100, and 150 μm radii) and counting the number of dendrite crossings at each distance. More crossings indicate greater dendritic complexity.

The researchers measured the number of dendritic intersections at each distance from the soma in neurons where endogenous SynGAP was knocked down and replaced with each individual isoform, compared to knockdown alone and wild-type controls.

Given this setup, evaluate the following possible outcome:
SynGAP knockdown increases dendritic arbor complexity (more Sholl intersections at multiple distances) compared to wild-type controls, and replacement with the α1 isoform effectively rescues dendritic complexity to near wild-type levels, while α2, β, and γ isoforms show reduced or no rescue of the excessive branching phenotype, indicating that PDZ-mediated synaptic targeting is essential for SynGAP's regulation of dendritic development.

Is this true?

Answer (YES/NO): NO